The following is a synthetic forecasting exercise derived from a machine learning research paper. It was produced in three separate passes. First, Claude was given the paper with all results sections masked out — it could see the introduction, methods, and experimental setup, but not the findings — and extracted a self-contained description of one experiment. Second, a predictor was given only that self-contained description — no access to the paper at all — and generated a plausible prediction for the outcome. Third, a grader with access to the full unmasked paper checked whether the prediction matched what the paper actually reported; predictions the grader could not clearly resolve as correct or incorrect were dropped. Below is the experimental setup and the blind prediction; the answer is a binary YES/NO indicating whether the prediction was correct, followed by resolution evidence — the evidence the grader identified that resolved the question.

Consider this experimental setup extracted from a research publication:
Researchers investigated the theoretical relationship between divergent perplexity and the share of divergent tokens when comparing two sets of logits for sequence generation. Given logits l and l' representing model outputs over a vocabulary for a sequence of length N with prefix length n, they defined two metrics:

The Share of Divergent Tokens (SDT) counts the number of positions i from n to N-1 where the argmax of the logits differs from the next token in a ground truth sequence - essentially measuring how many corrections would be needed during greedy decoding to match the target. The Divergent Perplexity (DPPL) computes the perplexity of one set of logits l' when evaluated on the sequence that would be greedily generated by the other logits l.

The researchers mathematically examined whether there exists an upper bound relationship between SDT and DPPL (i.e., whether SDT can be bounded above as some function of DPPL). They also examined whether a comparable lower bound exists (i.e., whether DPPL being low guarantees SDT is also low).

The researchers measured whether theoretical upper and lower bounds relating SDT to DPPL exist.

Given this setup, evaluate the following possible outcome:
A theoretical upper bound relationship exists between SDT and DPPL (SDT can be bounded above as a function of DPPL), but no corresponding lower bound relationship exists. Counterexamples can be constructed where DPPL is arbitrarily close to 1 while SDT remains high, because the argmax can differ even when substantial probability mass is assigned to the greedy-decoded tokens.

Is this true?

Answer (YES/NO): NO